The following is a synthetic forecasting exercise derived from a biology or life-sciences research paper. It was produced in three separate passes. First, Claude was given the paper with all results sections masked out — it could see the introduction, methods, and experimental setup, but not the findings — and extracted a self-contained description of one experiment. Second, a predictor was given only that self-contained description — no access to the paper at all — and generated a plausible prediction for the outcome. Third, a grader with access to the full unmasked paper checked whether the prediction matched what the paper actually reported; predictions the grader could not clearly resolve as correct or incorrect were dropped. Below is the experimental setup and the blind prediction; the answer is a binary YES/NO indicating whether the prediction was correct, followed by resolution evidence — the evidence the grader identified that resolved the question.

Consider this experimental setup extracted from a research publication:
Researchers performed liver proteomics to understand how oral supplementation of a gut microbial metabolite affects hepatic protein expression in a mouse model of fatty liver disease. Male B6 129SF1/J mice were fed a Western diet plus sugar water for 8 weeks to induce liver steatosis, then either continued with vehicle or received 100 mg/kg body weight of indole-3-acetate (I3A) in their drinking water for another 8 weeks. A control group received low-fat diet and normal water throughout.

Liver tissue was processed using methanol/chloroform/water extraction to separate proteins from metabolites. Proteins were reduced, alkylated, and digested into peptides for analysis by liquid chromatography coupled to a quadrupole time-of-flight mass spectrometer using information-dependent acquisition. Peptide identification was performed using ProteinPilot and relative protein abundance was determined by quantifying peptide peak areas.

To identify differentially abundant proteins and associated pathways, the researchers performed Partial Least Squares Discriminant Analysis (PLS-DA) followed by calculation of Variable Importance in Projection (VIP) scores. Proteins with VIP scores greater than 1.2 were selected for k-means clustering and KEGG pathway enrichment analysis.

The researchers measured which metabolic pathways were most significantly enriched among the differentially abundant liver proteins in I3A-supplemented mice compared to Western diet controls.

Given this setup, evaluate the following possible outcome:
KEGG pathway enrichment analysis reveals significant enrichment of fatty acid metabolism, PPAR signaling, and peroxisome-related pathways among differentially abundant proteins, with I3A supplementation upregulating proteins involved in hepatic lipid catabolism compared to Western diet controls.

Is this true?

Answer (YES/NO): NO